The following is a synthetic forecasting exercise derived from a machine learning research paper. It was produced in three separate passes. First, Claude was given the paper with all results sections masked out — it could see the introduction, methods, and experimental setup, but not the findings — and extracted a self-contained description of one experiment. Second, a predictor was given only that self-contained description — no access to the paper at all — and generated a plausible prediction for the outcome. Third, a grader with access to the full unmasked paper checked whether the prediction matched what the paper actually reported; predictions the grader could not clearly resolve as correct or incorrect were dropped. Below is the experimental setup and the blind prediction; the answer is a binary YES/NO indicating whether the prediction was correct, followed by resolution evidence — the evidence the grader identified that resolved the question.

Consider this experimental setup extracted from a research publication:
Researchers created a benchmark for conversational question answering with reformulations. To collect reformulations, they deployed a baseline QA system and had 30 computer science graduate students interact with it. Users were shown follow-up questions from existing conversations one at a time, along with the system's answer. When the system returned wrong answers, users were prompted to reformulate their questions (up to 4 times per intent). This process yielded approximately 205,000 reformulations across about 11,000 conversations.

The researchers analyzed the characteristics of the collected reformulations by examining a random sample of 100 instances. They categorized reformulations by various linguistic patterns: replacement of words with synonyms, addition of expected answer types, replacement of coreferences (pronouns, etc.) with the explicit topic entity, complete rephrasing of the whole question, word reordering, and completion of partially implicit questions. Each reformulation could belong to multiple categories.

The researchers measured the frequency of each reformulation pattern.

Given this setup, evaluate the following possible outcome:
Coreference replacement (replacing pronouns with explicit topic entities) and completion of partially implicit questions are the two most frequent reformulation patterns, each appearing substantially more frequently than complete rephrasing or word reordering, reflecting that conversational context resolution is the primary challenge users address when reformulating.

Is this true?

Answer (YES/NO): NO